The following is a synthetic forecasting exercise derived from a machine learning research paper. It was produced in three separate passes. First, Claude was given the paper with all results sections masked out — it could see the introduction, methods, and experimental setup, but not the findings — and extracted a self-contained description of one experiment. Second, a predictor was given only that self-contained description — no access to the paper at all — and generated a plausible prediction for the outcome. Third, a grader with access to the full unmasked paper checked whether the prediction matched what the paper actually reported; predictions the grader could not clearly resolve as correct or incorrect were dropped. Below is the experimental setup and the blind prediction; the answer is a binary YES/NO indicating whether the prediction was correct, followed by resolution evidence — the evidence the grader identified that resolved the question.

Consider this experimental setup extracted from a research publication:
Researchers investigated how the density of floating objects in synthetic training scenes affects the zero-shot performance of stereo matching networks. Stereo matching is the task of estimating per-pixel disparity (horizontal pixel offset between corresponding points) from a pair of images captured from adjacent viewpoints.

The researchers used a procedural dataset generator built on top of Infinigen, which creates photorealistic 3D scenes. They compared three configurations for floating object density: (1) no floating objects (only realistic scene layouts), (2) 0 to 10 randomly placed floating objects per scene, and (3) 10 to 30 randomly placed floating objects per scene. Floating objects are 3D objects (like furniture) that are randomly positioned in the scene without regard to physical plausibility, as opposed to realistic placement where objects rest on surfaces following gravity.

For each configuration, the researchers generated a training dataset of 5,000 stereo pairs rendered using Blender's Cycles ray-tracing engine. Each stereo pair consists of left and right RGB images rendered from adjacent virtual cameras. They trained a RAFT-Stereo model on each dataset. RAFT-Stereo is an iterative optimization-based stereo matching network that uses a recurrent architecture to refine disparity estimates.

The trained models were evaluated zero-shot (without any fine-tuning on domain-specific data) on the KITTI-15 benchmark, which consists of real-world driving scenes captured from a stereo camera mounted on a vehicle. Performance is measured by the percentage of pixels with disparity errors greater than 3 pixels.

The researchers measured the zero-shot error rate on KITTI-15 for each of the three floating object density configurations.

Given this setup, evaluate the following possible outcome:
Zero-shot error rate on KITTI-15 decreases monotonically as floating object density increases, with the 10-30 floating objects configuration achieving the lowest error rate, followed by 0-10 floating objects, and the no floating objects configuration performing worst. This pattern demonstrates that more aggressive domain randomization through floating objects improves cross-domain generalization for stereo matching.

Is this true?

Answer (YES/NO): YES